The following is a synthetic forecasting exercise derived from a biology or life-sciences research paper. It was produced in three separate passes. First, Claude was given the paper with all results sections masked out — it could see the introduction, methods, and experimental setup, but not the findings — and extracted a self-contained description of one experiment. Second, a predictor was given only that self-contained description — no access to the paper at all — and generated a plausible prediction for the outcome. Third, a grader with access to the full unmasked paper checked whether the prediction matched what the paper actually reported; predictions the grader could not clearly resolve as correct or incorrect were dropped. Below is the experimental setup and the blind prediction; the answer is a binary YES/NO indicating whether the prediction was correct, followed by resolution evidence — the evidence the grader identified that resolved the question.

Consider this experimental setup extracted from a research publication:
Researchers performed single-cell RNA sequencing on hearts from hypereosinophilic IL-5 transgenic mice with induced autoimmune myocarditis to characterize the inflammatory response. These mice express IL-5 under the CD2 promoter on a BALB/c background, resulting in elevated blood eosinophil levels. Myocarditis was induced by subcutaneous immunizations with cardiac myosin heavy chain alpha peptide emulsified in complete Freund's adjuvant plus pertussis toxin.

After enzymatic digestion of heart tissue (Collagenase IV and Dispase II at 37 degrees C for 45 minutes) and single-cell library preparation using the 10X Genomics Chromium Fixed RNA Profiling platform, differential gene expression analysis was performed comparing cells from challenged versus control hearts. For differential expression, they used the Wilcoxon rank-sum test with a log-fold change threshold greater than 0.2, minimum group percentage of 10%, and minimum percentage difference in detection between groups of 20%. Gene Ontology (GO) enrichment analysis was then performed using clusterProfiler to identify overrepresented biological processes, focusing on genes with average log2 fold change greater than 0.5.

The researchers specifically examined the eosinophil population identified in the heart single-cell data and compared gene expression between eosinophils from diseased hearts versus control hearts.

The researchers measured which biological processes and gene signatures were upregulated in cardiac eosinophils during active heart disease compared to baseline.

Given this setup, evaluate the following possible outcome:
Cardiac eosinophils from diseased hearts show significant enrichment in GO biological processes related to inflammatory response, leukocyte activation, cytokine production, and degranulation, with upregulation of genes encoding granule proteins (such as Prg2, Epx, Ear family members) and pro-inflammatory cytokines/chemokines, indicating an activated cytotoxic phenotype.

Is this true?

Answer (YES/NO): NO